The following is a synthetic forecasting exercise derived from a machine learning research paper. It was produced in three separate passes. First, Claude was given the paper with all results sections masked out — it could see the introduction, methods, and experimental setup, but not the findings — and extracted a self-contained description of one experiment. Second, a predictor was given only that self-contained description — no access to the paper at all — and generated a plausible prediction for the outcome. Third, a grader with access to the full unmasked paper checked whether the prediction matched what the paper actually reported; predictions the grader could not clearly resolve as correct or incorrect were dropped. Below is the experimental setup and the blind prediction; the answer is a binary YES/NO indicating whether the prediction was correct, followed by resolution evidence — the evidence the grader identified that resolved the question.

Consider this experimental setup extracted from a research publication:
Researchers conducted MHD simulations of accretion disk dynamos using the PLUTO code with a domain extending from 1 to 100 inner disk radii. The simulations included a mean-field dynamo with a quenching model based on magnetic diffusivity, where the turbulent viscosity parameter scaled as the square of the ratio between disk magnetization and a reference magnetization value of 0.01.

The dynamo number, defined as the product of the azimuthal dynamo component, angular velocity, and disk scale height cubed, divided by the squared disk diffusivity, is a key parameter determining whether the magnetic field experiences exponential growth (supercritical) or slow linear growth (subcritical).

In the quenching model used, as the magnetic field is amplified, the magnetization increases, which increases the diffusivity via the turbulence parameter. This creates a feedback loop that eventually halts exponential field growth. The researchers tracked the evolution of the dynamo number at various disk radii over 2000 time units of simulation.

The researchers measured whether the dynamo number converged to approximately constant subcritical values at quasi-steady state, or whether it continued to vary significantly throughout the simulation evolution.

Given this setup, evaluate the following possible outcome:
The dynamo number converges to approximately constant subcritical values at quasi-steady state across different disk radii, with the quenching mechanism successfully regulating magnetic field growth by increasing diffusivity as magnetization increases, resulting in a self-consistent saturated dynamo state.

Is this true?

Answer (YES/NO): YES